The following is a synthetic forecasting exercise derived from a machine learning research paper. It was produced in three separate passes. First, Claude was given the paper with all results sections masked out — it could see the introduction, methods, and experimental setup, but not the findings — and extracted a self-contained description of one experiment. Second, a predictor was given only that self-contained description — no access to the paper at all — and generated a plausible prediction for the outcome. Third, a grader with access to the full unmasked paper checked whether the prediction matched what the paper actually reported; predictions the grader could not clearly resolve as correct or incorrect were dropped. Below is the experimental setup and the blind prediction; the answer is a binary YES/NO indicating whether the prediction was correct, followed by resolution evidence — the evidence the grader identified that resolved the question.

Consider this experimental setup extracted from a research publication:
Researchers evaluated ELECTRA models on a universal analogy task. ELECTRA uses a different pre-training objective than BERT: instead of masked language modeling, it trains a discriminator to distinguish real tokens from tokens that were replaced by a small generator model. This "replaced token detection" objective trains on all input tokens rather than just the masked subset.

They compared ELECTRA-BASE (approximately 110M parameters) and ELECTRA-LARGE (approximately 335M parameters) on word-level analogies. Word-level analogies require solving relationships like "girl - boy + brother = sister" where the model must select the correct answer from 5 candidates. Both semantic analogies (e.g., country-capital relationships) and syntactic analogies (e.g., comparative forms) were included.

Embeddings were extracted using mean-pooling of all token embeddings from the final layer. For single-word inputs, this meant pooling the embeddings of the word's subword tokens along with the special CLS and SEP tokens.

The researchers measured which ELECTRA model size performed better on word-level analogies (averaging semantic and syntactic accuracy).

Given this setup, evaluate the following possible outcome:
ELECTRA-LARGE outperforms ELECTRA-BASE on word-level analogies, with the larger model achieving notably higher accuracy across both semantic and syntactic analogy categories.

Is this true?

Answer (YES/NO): NO